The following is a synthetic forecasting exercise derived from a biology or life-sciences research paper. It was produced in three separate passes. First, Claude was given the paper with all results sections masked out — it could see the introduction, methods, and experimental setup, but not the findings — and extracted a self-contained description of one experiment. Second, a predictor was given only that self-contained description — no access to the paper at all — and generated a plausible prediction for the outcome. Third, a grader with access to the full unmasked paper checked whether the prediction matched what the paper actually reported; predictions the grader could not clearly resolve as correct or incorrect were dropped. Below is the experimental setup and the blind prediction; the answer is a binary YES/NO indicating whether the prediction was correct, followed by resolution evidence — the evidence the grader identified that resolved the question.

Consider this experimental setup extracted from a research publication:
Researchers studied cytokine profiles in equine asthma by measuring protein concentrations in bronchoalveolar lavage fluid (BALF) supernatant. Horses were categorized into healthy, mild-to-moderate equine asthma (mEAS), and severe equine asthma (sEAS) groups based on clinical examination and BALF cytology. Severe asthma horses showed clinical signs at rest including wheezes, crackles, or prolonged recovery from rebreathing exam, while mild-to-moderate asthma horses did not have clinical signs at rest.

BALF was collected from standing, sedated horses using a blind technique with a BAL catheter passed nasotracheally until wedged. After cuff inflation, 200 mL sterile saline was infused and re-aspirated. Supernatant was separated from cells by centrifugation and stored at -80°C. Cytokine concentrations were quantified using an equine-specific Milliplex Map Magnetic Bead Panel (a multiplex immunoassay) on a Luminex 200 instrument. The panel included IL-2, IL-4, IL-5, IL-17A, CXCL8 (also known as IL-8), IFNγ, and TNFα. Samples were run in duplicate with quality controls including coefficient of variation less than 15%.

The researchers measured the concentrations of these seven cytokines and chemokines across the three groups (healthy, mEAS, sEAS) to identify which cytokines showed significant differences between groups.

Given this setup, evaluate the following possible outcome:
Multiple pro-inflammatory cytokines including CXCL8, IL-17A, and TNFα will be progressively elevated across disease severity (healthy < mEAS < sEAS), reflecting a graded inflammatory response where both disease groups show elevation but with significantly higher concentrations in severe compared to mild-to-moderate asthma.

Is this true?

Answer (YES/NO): NO